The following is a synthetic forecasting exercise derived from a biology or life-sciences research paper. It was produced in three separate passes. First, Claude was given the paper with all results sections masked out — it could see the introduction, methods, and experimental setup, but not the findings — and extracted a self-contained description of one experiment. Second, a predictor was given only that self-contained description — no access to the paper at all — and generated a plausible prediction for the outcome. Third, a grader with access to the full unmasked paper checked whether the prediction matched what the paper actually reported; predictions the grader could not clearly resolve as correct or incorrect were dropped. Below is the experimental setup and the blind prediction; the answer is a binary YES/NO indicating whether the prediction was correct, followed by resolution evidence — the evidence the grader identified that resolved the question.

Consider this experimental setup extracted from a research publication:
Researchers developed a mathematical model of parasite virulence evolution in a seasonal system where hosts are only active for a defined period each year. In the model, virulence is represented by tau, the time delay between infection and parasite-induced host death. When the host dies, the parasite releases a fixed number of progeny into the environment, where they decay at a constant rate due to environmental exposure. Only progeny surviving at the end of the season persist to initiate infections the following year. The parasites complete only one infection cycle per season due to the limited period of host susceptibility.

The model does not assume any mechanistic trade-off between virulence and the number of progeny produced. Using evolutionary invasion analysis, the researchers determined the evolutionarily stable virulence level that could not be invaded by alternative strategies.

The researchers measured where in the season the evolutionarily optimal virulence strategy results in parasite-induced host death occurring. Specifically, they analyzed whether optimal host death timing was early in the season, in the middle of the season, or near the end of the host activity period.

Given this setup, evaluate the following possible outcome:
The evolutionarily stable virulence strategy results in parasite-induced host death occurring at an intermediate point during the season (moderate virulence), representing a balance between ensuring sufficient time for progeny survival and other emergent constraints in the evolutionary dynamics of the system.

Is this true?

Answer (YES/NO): NO